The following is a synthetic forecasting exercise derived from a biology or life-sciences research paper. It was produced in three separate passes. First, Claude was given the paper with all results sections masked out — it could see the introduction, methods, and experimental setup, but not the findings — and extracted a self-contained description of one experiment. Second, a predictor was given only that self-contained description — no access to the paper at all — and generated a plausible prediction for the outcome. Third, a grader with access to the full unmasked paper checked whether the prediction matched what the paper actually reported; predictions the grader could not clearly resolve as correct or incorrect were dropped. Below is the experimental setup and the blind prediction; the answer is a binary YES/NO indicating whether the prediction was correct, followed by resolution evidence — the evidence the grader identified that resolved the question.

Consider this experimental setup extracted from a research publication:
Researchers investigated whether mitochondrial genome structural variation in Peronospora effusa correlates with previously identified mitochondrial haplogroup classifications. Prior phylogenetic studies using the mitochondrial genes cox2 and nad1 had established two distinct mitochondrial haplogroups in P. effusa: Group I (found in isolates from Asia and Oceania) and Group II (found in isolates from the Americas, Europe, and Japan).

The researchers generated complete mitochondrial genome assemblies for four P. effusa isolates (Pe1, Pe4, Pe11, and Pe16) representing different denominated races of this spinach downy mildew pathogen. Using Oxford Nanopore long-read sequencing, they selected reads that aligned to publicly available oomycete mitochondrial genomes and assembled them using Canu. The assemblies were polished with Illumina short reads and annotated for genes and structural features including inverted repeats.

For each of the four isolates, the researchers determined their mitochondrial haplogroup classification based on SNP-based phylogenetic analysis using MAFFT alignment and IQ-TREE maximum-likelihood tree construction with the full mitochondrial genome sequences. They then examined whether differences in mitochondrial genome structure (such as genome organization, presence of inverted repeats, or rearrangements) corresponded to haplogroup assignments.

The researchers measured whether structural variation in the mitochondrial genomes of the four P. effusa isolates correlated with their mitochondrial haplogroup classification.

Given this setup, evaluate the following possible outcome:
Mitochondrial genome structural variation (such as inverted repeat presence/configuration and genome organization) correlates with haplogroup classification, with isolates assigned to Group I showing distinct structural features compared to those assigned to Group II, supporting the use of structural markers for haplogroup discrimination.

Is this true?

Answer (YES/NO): YES